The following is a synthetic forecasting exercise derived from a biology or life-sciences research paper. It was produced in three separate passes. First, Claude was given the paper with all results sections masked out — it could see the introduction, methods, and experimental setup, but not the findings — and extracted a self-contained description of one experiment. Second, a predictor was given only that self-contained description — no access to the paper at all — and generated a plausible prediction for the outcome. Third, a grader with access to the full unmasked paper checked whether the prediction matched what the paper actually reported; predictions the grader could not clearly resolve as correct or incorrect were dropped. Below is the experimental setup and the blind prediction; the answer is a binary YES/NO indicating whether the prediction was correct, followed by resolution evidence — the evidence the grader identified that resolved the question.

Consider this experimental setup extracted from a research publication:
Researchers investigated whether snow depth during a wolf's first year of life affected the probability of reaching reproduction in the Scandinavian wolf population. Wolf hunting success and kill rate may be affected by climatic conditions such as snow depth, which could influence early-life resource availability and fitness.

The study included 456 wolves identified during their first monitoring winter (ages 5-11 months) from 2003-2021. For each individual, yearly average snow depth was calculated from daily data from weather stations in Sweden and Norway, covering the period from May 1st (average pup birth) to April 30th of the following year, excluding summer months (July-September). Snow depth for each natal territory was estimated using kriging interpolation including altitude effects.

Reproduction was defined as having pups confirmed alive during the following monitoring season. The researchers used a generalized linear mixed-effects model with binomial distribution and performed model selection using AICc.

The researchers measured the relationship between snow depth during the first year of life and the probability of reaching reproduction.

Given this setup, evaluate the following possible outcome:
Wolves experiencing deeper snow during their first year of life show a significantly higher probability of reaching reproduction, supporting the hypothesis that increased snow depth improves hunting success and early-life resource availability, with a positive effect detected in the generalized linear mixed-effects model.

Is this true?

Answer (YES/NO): NO